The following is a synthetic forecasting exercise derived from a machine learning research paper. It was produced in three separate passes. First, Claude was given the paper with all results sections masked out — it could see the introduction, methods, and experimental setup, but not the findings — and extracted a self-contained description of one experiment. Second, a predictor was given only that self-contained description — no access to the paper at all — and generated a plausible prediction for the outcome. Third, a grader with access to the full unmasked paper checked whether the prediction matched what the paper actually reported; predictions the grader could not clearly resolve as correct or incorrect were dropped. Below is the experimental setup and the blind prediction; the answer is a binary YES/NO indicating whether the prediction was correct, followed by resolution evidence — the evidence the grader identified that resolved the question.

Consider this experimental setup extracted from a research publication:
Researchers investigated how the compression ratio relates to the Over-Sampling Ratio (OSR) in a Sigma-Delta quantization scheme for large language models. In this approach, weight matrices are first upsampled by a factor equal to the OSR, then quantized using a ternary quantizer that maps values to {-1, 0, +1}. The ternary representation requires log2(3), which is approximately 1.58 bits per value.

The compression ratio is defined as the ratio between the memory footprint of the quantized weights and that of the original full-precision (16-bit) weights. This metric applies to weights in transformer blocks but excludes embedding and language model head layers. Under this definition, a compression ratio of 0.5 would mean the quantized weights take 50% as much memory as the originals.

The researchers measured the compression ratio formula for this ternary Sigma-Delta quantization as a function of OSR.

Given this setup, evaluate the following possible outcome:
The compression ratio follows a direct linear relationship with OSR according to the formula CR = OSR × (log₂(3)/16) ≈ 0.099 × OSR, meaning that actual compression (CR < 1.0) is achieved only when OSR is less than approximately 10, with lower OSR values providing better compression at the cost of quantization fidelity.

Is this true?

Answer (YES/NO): YES